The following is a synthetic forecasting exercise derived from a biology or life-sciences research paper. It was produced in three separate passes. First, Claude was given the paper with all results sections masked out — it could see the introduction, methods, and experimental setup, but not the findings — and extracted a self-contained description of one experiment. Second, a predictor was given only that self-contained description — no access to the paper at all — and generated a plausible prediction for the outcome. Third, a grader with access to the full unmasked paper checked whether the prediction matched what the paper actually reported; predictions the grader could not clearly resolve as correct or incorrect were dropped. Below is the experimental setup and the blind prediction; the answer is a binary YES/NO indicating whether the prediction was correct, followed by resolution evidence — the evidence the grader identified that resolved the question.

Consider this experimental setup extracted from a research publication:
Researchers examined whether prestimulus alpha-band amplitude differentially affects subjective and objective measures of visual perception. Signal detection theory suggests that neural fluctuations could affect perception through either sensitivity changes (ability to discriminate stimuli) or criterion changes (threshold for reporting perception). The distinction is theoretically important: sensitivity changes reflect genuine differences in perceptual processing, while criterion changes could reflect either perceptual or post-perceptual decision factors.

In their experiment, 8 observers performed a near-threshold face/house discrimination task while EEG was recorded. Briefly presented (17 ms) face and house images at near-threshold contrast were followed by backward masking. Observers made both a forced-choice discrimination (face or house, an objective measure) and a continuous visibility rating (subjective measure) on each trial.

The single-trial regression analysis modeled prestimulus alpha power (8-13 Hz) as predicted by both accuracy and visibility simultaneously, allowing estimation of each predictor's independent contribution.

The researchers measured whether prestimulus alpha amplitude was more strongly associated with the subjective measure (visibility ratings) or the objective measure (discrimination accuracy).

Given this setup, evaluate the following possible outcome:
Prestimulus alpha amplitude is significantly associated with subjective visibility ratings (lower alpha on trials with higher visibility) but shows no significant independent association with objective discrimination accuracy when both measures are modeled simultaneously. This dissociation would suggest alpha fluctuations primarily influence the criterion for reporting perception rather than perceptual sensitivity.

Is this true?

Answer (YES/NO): YES